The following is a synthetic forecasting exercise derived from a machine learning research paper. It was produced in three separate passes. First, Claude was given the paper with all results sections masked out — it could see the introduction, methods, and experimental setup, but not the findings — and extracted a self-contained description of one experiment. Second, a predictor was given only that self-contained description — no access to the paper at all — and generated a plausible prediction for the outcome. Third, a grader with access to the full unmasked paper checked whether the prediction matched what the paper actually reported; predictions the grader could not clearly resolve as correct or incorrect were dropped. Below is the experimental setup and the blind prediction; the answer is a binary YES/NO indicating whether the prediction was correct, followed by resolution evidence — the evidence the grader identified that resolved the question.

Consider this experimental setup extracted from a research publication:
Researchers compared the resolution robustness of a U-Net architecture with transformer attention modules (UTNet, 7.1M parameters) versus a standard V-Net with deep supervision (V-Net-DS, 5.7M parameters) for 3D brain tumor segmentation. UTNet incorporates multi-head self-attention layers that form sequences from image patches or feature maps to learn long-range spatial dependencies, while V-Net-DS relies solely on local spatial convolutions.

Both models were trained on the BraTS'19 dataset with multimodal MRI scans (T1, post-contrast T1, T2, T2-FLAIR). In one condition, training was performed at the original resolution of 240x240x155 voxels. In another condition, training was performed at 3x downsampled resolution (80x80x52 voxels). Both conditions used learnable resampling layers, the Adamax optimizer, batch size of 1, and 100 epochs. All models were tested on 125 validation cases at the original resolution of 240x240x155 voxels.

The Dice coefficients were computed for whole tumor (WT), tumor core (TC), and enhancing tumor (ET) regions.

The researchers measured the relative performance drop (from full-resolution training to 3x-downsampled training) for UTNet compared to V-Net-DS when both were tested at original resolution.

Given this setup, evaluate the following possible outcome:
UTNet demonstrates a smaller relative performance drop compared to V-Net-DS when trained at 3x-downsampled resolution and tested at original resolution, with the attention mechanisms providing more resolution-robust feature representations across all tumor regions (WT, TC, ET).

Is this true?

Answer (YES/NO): NO